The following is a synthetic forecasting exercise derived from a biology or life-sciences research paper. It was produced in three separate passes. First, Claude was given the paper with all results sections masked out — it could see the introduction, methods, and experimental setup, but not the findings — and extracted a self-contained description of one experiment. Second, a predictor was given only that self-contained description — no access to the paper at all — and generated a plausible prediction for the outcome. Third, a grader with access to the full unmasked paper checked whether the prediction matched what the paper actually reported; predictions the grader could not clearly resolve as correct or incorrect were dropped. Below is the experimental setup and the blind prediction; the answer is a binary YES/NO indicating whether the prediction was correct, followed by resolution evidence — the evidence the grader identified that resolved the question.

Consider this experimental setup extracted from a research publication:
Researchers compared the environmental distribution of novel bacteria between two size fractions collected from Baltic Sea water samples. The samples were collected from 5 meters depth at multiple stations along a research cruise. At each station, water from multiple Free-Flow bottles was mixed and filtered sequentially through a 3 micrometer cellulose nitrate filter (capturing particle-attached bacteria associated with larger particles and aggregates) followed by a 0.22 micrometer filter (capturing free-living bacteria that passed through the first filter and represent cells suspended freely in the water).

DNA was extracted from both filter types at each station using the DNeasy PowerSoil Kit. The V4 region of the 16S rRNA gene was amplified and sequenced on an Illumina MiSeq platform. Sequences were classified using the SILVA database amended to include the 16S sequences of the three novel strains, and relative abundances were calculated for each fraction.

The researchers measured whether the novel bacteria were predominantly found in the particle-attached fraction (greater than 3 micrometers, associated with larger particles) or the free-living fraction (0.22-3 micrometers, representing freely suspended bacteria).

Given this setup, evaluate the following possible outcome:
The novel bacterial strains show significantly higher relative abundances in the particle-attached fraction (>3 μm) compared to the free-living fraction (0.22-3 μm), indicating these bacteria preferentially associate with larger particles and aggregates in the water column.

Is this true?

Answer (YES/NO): YES